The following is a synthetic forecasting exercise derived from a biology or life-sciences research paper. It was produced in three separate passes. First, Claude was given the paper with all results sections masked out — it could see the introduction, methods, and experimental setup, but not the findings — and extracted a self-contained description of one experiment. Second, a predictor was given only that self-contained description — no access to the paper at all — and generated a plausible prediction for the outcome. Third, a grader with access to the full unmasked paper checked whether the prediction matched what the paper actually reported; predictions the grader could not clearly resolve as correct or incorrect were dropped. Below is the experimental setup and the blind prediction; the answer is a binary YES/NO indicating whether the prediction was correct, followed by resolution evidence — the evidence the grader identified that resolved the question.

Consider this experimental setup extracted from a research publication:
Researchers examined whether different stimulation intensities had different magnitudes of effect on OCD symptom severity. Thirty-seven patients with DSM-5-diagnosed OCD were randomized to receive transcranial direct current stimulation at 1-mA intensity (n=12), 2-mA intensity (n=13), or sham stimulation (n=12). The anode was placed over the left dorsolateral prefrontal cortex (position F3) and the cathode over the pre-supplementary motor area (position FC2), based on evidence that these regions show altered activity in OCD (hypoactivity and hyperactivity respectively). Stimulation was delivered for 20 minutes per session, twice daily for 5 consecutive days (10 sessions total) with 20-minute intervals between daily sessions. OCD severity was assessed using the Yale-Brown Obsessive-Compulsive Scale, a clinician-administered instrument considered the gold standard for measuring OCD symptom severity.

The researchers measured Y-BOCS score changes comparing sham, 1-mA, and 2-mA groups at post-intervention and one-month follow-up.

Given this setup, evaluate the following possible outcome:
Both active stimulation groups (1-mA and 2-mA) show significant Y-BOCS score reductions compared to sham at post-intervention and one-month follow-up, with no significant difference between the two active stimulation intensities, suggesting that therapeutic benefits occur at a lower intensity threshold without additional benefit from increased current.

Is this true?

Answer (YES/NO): NO